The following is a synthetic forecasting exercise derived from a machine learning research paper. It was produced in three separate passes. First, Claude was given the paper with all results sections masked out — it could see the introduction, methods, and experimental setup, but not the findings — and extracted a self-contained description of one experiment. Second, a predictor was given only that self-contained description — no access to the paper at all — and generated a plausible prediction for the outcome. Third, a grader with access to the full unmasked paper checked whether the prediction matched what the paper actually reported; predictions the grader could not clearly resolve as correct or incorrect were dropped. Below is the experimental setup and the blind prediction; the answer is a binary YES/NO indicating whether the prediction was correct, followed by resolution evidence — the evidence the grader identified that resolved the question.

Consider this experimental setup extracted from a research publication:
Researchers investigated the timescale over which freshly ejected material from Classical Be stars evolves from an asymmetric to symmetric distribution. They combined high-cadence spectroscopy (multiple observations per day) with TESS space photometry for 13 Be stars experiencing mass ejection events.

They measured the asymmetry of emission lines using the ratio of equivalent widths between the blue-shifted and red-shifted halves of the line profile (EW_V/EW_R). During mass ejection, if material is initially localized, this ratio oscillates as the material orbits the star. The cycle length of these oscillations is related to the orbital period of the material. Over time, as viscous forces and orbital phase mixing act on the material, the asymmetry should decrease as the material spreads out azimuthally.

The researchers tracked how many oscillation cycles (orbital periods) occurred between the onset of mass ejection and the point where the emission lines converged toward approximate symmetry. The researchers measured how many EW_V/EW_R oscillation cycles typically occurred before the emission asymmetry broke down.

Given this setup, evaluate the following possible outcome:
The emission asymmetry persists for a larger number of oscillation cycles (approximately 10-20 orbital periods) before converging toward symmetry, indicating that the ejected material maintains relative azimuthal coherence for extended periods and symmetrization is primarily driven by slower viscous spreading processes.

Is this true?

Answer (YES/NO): NO